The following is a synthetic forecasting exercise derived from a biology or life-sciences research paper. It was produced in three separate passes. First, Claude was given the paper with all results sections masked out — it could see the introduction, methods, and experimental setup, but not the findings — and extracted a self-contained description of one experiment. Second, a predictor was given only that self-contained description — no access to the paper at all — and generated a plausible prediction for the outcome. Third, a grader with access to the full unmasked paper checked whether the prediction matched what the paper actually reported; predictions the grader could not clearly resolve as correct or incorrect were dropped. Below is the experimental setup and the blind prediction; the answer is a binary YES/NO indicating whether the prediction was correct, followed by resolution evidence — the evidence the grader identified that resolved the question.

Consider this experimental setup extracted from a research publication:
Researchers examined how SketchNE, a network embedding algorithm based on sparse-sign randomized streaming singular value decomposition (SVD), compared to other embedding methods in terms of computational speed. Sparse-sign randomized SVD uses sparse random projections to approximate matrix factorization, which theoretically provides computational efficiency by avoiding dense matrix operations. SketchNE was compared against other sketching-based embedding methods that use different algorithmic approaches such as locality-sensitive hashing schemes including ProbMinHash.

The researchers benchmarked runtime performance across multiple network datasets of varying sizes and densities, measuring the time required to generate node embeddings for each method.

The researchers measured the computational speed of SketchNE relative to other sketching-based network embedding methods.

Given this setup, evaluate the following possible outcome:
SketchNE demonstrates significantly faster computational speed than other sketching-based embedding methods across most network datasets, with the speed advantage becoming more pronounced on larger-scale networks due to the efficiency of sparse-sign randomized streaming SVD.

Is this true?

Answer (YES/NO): NO